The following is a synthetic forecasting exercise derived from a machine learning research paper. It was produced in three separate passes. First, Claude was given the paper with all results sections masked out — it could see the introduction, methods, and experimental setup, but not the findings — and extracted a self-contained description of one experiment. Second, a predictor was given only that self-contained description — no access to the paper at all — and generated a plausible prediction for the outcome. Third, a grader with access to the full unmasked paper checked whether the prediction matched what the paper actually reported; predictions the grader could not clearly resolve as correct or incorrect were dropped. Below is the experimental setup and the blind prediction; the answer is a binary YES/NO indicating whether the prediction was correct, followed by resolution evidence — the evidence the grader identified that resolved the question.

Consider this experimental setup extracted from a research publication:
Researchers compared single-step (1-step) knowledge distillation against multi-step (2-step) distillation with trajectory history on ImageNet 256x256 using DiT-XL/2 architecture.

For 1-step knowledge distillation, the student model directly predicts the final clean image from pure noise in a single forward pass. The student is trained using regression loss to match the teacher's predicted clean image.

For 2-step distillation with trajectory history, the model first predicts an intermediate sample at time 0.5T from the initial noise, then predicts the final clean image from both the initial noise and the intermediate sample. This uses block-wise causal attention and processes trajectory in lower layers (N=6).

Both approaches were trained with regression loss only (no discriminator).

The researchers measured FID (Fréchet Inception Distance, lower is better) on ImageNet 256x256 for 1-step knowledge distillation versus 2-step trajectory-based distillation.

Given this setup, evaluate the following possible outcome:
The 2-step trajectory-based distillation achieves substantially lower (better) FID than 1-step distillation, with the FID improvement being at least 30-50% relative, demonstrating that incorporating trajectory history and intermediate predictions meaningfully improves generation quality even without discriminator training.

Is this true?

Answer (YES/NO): YES